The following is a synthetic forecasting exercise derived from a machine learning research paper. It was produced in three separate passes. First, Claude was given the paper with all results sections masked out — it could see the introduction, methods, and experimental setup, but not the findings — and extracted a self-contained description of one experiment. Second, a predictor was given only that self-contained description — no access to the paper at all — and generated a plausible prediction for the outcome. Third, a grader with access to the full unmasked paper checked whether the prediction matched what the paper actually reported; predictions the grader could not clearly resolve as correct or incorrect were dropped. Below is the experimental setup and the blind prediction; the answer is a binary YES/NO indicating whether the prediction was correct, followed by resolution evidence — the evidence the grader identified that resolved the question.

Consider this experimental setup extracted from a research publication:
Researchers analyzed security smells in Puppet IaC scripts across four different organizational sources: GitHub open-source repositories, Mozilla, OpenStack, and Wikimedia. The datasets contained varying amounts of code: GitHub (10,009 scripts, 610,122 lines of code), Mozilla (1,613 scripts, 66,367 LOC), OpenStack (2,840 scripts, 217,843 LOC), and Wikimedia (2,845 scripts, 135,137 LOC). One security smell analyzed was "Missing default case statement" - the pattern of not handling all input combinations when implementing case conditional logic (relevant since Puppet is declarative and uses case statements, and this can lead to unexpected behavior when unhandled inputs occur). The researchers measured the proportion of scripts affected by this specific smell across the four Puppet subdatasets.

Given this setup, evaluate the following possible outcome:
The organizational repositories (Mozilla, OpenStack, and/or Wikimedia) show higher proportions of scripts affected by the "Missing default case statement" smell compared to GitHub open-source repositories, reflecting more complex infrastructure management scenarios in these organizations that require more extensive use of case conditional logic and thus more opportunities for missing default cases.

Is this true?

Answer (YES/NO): NO